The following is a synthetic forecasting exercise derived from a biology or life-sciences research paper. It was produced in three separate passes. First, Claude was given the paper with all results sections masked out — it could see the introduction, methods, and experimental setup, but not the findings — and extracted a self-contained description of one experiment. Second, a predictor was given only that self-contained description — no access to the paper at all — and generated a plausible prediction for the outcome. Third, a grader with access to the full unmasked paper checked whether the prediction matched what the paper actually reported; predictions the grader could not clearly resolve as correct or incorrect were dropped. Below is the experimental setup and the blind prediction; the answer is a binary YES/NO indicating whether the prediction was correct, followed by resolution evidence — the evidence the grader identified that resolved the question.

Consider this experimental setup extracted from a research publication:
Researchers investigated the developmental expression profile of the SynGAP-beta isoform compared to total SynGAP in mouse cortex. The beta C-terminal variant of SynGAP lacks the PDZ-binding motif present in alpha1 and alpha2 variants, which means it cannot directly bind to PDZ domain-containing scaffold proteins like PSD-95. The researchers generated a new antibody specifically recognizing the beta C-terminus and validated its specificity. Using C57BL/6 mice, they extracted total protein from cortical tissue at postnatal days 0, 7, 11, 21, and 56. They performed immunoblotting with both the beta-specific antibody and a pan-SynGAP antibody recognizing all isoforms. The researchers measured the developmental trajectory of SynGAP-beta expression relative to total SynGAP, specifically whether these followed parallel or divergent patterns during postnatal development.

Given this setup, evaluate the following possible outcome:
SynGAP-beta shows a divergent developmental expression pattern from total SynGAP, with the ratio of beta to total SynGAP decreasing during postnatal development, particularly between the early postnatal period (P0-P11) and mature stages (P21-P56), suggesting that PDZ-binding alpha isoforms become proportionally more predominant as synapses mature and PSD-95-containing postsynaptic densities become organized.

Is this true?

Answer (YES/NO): NO